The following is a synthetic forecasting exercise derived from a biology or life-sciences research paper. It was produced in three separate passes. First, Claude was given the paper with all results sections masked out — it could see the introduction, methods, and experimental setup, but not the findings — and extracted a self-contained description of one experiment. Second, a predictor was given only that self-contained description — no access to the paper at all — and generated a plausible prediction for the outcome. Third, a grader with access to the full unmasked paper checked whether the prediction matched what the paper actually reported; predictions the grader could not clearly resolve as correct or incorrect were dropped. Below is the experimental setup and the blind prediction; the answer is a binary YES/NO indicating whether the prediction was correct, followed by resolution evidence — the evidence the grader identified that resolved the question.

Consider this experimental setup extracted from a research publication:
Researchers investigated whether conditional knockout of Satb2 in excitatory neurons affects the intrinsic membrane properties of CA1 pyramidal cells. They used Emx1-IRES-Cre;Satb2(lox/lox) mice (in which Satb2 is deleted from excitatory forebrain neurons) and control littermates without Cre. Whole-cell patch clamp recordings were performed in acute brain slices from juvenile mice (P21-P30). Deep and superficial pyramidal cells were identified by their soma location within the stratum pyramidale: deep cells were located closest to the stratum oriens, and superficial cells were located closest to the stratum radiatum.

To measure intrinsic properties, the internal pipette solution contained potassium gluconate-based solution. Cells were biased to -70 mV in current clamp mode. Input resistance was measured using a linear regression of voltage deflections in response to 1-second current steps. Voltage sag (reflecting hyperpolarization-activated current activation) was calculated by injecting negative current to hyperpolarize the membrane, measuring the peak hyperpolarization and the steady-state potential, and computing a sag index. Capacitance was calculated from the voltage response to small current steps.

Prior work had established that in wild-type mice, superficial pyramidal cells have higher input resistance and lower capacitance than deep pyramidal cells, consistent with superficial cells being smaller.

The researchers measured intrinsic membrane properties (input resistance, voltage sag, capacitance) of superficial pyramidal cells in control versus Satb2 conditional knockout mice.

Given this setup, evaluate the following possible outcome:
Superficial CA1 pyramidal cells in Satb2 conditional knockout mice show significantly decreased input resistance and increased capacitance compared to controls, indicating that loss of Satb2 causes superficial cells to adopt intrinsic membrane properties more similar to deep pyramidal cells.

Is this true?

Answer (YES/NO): NO